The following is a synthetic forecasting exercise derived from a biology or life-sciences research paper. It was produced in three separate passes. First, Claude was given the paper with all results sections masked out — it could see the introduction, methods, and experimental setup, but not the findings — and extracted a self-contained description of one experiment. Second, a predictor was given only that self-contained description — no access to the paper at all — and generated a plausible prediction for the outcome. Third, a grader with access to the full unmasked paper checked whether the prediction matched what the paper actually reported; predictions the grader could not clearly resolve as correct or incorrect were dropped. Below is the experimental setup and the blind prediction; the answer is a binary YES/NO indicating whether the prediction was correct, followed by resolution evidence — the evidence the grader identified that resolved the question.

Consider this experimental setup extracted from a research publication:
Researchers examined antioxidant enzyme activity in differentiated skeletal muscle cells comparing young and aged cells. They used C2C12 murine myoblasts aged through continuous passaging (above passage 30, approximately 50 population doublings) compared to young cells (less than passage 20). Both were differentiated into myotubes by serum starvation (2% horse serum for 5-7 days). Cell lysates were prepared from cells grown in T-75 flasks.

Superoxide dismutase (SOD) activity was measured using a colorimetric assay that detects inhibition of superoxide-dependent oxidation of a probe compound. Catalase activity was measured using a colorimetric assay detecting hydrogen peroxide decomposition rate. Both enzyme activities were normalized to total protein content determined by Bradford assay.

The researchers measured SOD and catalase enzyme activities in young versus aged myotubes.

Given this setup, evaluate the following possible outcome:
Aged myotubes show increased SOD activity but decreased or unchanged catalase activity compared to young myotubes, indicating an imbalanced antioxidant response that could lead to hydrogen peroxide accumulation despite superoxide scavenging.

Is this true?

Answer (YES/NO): NO